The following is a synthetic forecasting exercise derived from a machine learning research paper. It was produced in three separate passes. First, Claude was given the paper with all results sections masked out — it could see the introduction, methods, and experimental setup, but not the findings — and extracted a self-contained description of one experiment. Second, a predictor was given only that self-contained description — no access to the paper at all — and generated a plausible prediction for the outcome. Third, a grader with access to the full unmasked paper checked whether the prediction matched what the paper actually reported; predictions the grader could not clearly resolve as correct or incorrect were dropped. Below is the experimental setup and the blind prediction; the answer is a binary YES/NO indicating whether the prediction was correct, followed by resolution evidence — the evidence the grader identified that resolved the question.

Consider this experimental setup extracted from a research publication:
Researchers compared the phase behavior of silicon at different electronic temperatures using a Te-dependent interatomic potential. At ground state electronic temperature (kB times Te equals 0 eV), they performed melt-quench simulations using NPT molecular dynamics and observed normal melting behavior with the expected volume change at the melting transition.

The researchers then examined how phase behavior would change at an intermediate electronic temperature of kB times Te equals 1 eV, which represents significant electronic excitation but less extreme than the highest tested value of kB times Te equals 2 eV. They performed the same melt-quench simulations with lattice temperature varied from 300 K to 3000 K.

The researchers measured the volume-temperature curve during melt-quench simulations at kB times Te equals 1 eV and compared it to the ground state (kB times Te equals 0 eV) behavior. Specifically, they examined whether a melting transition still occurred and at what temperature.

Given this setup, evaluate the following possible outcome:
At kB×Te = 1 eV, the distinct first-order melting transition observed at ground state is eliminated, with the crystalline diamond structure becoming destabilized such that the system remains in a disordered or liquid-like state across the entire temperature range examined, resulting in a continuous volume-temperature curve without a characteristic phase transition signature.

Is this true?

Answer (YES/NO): NO